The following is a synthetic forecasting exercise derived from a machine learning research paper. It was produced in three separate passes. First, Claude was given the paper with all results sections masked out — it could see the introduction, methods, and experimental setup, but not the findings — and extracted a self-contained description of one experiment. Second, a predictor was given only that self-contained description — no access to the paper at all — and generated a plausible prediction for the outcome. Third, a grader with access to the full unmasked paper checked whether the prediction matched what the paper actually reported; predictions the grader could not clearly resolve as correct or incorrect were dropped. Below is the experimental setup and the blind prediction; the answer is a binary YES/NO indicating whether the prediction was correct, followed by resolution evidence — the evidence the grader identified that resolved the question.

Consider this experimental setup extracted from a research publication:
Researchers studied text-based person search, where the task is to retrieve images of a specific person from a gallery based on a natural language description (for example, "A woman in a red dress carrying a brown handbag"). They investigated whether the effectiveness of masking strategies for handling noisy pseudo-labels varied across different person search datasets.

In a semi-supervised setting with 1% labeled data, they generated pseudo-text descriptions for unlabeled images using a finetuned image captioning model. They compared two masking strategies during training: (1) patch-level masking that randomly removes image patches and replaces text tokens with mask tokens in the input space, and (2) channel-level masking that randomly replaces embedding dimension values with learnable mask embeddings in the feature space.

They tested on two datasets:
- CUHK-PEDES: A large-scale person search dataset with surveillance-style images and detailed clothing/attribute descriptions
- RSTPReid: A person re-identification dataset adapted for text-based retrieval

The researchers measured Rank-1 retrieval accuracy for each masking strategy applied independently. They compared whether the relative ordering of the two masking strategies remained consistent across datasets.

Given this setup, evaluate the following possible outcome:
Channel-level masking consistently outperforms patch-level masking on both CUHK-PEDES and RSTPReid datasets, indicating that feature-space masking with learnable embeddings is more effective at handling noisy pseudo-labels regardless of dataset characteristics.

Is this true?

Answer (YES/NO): NO